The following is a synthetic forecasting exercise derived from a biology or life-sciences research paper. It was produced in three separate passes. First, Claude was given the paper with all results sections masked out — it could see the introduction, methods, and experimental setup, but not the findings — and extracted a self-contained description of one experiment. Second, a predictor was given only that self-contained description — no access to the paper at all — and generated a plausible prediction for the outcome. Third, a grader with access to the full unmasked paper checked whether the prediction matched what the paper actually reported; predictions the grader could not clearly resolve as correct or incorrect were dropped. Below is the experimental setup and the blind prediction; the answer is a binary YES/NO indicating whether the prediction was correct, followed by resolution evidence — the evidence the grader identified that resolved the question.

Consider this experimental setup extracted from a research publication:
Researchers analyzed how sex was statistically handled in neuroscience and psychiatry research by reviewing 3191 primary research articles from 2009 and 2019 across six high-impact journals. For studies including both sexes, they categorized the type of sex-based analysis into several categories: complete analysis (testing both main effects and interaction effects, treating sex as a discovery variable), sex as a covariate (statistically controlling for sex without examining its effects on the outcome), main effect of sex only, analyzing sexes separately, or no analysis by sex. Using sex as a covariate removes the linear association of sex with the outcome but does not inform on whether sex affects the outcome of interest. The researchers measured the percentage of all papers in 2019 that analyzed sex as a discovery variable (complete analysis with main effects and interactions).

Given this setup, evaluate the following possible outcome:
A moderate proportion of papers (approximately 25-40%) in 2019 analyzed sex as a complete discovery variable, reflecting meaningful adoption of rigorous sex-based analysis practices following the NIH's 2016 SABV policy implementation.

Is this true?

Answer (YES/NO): NO